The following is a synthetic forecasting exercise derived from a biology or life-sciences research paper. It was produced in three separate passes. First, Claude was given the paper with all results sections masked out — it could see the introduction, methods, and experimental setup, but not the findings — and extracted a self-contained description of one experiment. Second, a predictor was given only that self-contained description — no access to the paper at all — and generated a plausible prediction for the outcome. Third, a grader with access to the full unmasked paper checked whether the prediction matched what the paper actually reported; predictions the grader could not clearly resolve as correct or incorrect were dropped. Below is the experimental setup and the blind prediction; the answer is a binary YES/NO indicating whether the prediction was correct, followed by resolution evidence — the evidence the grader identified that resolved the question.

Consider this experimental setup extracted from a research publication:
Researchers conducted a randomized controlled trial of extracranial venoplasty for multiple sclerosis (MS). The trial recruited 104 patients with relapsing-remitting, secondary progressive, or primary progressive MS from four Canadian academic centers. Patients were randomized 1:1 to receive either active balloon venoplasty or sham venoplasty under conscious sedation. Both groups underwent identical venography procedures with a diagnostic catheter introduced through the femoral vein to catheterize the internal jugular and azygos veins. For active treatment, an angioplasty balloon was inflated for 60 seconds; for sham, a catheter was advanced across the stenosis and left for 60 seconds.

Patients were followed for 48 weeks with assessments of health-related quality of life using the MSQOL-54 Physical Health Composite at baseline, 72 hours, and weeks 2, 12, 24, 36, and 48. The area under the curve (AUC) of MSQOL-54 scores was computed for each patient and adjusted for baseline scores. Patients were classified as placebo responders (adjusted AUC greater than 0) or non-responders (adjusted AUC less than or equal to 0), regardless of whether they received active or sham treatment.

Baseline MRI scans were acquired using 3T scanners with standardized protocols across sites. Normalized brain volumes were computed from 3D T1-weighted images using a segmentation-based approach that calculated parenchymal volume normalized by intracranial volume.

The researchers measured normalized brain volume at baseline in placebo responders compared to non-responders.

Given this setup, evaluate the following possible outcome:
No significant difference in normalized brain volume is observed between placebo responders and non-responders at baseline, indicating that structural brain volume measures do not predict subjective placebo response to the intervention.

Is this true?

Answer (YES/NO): NO